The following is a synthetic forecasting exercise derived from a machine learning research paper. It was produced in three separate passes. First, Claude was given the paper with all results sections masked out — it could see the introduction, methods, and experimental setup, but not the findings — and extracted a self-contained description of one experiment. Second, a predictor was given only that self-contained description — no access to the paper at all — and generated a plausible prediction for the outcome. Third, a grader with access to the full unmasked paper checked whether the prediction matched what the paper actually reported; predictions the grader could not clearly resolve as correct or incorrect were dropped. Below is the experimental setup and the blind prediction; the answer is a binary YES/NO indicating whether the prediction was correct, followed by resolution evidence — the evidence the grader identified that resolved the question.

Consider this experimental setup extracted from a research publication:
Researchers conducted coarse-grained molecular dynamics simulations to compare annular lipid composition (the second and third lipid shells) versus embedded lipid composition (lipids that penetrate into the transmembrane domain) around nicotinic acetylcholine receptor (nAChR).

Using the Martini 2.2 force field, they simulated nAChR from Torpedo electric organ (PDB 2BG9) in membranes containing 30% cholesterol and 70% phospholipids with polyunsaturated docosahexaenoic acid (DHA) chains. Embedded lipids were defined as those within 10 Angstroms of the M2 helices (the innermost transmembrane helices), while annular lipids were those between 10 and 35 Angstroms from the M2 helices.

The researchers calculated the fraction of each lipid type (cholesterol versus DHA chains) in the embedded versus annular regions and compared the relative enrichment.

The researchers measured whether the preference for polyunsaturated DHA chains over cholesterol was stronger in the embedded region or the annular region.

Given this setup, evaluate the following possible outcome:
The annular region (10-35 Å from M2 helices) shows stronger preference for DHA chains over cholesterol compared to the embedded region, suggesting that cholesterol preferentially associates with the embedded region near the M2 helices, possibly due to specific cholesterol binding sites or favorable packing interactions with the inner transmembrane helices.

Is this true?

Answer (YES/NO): YES